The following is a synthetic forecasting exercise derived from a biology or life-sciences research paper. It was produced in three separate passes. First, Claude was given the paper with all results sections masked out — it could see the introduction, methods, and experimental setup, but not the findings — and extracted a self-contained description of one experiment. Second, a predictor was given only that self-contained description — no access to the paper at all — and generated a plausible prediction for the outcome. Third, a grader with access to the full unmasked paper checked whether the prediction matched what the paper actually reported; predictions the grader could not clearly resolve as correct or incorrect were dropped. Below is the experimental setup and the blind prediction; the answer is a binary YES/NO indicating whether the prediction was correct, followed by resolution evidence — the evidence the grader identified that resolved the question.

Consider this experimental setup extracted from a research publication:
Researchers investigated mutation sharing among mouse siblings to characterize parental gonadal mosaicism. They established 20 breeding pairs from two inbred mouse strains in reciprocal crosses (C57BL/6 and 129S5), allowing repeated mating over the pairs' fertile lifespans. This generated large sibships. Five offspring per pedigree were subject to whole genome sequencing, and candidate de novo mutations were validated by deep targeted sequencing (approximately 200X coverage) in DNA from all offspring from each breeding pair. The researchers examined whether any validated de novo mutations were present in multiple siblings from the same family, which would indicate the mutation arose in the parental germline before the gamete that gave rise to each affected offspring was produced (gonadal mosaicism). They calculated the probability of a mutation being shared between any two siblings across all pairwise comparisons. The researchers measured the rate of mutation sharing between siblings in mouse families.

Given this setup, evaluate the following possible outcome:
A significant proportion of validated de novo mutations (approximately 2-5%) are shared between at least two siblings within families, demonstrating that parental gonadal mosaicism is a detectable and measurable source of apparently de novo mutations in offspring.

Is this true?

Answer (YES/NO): NO